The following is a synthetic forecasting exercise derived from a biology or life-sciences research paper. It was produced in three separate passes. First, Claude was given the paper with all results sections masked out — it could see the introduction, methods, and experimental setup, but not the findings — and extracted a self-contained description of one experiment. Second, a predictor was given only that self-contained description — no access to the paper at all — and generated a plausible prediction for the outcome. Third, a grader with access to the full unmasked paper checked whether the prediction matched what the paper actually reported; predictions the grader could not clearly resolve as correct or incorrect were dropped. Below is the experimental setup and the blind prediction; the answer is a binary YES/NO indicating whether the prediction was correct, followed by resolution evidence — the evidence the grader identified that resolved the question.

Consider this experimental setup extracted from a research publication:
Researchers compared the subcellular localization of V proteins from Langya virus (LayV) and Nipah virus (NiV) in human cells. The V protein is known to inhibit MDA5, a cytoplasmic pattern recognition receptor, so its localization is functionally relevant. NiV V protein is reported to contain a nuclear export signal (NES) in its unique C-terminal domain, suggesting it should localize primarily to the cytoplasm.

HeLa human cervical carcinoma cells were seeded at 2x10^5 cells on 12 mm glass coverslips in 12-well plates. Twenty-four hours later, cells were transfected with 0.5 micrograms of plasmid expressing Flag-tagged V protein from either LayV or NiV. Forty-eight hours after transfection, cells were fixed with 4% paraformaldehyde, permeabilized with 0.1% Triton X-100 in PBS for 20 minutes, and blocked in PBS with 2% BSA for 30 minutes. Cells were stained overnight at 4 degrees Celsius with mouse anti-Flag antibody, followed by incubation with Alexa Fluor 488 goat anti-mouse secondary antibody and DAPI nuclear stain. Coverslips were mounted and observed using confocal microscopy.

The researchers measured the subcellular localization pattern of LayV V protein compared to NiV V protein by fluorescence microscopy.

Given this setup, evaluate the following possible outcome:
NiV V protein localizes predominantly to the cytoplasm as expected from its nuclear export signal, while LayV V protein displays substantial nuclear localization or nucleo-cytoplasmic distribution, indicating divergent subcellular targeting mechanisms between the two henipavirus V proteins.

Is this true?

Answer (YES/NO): NO